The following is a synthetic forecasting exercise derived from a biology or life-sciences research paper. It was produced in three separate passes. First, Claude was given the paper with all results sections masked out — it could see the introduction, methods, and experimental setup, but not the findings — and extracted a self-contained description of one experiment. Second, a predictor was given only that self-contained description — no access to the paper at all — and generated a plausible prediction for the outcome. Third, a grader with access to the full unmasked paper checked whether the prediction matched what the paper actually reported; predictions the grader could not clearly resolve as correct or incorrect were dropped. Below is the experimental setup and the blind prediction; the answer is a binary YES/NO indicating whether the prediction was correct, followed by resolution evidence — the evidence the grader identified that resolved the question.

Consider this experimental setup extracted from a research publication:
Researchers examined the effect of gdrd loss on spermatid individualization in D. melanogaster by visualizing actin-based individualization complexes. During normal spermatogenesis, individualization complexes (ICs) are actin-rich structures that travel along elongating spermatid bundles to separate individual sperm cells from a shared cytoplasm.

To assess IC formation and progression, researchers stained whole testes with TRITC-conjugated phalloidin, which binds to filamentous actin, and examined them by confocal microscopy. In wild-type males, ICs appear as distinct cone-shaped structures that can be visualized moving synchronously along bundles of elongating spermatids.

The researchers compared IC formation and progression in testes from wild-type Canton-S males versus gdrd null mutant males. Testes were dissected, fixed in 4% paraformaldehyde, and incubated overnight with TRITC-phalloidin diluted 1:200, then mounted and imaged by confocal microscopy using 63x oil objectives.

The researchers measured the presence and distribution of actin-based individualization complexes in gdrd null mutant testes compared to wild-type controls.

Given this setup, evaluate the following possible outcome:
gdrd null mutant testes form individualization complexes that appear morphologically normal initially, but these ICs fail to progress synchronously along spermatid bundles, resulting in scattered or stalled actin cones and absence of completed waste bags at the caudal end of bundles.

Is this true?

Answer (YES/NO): YES